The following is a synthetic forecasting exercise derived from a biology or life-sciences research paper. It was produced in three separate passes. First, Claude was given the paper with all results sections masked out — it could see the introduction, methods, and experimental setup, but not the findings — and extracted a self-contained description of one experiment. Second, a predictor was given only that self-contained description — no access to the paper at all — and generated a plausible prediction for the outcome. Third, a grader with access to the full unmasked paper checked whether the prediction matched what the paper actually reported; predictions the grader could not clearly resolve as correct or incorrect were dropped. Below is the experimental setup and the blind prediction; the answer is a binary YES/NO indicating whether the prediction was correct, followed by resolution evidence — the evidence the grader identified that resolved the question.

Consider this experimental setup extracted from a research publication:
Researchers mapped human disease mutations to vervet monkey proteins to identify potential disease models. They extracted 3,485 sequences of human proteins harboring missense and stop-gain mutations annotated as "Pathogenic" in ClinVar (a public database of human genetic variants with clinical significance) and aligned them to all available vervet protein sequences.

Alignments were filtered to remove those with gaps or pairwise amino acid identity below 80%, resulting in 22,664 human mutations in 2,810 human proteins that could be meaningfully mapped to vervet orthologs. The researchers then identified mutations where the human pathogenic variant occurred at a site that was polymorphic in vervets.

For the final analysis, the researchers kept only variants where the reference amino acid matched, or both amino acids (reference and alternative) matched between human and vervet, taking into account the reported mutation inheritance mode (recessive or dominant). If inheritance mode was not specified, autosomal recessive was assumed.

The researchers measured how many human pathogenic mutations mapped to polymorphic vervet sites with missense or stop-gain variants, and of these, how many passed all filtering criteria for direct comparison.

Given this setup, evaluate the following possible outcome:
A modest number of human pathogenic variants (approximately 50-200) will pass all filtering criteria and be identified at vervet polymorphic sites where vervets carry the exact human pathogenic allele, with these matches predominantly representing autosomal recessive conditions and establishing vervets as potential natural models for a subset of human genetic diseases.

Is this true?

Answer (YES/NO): NO